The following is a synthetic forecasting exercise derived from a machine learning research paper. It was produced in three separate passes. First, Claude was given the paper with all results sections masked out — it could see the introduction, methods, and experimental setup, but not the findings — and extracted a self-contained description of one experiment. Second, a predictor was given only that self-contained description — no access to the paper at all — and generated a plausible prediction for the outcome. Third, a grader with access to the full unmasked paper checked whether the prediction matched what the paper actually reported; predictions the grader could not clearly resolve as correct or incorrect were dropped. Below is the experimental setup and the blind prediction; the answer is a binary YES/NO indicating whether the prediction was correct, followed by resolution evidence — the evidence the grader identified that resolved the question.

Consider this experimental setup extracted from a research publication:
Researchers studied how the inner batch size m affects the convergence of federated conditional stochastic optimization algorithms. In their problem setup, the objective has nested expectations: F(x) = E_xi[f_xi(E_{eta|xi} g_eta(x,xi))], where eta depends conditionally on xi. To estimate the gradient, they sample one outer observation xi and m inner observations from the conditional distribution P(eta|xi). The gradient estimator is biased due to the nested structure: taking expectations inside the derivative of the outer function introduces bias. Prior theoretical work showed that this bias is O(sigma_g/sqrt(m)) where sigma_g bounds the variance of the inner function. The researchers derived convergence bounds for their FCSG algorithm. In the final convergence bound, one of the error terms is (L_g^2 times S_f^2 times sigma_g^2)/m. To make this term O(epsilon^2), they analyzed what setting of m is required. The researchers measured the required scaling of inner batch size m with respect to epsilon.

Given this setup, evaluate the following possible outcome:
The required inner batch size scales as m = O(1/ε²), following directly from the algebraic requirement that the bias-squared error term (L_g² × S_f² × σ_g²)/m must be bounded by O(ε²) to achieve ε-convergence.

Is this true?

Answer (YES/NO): YES